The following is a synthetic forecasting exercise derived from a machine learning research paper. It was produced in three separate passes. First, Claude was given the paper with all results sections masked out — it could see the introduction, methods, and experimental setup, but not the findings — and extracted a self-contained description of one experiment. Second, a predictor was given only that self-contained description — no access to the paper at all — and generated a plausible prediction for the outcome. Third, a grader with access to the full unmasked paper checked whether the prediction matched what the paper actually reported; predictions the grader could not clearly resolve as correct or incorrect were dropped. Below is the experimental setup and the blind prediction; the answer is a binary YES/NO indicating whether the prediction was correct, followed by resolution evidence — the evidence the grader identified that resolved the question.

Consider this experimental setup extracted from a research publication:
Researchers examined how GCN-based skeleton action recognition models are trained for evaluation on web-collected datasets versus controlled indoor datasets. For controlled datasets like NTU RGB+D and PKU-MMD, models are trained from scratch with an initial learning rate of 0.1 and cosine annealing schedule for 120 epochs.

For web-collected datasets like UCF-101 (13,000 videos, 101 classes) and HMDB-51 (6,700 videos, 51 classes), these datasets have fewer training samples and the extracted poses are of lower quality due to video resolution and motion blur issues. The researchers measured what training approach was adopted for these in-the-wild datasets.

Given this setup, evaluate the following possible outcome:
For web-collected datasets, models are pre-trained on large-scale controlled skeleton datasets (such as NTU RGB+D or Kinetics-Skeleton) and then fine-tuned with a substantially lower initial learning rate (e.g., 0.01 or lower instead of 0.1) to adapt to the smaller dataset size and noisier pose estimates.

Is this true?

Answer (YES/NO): NO